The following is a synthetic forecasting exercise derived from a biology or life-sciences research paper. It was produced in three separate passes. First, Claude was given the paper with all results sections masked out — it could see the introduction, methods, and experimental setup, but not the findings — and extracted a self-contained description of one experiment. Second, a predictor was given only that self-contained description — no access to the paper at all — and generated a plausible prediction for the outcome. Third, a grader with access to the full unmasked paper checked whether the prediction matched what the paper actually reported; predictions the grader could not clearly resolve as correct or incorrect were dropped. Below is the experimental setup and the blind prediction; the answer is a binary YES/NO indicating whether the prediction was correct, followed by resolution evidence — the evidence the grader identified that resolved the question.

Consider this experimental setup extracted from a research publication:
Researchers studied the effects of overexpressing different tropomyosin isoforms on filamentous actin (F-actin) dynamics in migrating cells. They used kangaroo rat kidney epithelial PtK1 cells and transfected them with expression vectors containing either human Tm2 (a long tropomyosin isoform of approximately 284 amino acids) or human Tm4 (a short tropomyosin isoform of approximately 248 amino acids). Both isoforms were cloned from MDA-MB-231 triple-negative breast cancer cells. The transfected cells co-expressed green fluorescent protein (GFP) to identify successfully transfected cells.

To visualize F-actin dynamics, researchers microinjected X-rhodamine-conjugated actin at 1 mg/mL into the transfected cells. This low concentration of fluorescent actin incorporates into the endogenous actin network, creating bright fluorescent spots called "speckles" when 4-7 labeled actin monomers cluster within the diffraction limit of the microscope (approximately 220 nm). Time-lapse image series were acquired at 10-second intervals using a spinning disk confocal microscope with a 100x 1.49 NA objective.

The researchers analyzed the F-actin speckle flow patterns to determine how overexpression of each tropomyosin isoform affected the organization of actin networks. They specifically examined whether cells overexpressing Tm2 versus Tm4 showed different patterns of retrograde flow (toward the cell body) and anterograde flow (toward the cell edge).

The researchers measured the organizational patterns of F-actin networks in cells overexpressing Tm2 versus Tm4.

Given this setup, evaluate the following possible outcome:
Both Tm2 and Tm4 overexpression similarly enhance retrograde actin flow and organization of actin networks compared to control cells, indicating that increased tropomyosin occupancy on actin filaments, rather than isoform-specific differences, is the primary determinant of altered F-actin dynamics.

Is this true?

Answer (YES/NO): NO